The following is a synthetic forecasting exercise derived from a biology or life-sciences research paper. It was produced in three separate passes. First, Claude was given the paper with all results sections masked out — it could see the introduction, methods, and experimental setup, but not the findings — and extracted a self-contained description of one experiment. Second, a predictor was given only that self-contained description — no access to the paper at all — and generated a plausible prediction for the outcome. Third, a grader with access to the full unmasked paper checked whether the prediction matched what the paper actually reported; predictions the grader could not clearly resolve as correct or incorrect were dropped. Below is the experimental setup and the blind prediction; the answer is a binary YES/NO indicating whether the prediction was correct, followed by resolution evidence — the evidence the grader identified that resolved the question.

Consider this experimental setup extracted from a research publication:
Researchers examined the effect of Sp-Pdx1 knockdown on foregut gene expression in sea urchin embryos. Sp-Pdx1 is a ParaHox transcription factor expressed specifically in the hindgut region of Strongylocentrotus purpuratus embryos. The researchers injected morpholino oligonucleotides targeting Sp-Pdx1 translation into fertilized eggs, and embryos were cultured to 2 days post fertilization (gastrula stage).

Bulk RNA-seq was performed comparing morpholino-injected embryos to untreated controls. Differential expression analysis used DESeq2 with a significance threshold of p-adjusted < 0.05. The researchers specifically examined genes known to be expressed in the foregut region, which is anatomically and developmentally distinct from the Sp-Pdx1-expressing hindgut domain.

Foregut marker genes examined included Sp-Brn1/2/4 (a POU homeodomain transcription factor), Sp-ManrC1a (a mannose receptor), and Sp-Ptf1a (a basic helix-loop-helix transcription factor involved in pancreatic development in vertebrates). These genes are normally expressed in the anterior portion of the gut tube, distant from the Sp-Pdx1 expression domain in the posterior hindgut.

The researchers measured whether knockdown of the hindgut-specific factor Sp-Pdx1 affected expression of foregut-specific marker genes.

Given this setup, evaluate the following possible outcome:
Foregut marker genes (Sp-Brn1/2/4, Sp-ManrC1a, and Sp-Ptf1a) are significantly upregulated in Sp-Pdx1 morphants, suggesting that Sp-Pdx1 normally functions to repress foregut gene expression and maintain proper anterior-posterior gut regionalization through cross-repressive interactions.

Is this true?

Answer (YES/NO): NO